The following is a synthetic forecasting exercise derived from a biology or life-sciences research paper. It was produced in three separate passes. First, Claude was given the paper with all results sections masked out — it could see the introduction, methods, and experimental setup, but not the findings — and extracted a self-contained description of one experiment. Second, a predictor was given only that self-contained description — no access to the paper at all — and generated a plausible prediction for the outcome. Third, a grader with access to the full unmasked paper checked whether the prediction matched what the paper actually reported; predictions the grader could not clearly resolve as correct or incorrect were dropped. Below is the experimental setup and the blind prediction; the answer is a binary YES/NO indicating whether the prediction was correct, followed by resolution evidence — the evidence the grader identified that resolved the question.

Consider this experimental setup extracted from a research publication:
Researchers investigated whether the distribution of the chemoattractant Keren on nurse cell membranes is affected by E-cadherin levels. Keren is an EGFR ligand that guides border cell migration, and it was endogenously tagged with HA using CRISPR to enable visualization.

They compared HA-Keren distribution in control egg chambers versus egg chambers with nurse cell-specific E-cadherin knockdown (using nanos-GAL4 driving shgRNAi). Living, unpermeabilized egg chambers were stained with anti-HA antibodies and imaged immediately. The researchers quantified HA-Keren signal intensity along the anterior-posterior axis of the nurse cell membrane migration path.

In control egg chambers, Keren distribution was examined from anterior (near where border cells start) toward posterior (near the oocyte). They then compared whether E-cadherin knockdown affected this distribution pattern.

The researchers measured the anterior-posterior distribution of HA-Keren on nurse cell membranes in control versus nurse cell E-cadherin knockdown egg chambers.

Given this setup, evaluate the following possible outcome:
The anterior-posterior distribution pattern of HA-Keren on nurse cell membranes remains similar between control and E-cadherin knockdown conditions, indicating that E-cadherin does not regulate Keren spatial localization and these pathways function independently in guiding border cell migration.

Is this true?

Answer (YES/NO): YES